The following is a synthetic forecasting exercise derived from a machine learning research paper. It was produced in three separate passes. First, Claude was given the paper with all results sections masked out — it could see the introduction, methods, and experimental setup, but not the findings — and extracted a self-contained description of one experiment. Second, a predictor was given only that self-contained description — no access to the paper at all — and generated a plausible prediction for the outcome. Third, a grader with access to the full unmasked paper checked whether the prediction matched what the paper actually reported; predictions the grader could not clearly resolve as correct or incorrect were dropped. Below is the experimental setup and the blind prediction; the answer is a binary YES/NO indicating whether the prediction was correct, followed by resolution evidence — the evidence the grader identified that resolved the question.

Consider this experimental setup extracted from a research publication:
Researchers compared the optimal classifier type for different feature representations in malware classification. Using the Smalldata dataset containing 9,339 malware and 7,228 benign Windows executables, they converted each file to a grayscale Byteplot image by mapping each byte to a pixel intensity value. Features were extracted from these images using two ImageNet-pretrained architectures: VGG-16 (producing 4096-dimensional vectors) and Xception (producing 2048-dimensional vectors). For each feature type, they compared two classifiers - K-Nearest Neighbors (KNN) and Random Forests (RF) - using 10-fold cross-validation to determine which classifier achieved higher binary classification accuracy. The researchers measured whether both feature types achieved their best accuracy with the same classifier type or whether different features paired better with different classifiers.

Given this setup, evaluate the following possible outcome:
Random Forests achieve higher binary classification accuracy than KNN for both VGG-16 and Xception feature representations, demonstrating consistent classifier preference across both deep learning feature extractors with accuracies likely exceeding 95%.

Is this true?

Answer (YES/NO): NO